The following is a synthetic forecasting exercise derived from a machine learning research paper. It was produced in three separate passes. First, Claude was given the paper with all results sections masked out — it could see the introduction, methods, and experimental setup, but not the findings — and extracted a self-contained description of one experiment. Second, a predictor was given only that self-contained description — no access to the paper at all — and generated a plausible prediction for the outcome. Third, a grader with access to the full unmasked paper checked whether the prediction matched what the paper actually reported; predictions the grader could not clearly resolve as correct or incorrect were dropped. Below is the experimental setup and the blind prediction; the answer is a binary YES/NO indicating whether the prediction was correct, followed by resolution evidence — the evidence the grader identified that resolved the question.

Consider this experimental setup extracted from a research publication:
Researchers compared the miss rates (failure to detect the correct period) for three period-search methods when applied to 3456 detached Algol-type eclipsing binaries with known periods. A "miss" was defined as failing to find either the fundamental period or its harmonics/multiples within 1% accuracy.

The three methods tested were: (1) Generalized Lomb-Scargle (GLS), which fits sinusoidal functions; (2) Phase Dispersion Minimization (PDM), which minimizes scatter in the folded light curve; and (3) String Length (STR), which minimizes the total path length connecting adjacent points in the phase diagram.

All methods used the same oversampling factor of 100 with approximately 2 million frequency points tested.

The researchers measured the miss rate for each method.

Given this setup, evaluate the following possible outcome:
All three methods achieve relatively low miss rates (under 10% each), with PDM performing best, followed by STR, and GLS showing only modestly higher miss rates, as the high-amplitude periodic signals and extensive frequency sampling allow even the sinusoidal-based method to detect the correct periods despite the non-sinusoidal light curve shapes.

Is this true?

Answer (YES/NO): NO